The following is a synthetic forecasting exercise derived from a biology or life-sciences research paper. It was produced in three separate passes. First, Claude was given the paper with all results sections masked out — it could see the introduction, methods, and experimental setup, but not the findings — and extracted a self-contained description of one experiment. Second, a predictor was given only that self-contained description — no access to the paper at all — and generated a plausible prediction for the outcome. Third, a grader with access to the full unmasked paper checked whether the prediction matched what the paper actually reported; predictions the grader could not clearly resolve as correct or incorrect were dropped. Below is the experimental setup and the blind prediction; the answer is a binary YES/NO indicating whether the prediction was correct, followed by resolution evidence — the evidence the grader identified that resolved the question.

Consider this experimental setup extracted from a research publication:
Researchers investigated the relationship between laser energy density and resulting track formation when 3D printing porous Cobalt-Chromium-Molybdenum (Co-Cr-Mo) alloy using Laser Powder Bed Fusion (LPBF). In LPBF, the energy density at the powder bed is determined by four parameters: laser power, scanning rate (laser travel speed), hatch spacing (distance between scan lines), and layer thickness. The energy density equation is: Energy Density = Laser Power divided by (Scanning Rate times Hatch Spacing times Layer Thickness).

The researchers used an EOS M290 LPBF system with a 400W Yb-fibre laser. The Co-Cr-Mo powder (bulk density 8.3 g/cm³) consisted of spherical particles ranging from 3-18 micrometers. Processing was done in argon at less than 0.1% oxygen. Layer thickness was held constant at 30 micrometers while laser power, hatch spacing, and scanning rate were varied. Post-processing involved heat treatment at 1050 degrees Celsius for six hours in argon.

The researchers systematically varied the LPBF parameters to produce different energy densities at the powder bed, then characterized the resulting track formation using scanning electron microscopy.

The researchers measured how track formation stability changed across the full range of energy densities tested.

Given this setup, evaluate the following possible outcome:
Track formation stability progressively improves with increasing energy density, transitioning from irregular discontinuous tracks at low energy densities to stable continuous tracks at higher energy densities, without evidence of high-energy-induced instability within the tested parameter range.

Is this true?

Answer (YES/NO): NO